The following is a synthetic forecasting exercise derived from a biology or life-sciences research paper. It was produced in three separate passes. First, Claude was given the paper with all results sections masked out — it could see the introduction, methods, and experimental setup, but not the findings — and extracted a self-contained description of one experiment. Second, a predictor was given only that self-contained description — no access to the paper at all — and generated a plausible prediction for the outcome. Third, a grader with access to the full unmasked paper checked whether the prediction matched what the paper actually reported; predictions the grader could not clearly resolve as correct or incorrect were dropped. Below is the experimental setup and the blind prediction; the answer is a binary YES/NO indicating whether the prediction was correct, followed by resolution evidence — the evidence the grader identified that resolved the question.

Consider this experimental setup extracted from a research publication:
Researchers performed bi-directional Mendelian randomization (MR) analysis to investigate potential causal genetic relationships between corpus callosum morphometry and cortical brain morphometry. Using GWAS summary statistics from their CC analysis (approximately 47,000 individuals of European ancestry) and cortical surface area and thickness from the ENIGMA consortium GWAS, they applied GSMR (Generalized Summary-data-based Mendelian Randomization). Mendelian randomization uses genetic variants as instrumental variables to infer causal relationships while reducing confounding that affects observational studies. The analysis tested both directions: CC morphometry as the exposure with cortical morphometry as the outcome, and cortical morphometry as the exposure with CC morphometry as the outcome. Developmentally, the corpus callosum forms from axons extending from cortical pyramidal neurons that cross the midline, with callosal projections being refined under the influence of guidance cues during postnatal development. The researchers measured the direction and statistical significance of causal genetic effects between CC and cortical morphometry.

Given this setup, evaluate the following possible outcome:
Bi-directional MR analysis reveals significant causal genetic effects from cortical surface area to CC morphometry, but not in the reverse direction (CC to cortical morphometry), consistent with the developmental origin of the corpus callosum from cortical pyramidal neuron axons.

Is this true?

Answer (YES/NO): NO